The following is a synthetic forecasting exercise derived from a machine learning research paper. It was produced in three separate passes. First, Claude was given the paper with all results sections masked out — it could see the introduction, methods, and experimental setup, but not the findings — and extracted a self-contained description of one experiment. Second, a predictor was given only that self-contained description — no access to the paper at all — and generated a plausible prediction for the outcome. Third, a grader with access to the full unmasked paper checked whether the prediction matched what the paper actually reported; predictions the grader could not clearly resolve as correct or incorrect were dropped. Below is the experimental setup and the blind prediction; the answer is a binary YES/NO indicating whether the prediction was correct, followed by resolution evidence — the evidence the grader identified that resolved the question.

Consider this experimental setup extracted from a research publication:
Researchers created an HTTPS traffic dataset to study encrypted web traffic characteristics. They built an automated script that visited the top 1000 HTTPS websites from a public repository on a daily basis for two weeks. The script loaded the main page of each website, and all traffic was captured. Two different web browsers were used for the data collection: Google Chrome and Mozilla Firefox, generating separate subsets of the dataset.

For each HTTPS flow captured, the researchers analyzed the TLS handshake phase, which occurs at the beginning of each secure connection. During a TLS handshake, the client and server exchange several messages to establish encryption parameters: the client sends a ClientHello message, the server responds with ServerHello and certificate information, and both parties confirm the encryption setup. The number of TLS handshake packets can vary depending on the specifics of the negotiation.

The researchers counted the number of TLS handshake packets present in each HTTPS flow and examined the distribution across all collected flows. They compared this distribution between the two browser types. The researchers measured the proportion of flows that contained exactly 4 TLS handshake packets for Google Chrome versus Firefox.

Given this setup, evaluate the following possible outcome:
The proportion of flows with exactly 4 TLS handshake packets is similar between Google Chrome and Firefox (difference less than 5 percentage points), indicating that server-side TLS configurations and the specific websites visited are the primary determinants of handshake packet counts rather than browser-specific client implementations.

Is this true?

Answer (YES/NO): NO